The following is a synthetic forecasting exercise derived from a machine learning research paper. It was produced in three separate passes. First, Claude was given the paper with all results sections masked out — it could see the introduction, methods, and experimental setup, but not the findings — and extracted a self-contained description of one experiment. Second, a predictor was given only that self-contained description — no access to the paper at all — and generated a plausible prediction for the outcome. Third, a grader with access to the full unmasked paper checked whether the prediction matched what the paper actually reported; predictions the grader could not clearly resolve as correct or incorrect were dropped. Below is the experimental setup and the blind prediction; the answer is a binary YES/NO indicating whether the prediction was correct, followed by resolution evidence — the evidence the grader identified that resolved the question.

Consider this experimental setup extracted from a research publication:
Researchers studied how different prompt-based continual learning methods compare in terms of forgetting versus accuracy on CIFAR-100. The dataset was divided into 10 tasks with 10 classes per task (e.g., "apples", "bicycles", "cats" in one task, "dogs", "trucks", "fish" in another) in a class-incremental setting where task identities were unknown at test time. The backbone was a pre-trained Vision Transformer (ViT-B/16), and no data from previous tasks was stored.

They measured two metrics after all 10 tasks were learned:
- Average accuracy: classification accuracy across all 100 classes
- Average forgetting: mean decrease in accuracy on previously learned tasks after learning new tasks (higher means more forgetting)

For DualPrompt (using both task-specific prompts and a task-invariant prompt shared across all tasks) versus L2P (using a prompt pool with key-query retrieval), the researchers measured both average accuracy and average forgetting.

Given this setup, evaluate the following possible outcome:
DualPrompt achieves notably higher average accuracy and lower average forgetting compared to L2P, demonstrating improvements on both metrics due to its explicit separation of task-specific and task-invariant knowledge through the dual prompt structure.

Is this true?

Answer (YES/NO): YES